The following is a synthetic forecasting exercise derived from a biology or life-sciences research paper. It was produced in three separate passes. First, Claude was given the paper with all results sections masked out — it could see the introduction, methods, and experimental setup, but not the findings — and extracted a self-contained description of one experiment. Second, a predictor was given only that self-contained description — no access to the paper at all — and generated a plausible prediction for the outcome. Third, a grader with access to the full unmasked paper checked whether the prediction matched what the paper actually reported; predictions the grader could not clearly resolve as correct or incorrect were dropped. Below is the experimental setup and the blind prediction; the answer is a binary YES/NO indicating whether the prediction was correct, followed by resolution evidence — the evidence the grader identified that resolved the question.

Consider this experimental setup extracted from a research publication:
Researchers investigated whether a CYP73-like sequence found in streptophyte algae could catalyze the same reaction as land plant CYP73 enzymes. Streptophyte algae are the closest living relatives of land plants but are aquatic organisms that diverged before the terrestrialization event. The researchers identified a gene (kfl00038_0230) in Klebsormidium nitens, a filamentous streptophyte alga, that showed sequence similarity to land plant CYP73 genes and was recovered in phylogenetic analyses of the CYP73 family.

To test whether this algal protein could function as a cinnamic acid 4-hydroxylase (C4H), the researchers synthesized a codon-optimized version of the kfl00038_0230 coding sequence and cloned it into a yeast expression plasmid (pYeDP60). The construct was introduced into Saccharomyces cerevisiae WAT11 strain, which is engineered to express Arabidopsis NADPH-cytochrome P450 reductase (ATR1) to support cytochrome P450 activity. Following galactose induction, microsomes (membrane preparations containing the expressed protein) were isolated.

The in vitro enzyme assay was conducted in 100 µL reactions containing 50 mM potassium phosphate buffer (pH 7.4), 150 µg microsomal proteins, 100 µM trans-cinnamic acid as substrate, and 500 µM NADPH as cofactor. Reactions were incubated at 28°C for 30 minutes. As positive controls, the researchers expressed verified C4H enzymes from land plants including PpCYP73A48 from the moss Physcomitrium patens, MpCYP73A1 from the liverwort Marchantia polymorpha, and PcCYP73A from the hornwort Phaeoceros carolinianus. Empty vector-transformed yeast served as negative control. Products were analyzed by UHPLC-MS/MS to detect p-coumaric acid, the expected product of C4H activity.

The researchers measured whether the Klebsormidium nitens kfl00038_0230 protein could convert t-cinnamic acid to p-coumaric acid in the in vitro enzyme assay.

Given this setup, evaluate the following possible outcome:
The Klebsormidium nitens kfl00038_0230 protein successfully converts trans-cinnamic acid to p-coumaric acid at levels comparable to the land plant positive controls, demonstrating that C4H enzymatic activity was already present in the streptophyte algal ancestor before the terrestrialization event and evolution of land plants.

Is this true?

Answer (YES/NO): NO